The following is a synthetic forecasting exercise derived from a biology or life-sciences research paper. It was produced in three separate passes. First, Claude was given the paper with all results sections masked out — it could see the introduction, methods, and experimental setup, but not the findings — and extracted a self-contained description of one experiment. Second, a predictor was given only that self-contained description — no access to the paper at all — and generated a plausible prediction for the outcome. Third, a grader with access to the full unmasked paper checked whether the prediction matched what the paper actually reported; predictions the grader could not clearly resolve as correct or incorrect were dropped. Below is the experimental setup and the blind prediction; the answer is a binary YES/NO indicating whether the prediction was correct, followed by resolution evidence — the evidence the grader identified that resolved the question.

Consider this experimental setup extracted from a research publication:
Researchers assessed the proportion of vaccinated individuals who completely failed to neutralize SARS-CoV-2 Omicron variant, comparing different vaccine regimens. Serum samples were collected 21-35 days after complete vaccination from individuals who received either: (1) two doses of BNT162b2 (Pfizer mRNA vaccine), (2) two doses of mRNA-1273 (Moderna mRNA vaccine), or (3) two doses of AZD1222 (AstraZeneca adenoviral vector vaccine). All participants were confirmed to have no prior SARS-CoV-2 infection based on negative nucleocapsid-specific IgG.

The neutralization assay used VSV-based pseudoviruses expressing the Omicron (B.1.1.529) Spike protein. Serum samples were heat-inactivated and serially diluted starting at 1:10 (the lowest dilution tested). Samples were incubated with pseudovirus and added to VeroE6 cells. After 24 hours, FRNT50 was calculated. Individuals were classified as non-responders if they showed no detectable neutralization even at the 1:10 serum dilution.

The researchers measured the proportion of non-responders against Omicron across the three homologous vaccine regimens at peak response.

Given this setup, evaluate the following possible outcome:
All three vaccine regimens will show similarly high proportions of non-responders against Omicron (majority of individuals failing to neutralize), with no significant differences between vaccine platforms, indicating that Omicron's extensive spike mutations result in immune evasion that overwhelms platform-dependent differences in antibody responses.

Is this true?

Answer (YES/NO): NO